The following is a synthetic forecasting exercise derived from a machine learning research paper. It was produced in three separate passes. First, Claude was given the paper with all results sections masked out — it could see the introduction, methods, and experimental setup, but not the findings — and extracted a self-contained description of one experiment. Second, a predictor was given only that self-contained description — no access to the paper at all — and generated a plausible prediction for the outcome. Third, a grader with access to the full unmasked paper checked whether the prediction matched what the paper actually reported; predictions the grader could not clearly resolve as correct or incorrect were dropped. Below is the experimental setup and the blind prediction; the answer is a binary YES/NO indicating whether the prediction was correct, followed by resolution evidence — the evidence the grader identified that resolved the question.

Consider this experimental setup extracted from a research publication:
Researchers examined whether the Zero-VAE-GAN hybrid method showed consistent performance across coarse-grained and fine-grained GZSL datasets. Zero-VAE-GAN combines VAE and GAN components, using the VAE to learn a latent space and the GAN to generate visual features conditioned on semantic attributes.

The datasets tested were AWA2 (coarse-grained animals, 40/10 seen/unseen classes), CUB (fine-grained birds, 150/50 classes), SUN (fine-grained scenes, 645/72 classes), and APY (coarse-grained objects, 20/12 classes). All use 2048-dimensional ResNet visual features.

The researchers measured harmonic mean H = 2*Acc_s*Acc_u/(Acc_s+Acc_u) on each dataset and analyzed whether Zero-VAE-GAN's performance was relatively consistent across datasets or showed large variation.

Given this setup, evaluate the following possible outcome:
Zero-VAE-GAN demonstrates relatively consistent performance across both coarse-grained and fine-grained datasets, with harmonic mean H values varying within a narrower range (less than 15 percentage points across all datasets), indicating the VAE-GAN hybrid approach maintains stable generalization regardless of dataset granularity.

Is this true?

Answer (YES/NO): NO